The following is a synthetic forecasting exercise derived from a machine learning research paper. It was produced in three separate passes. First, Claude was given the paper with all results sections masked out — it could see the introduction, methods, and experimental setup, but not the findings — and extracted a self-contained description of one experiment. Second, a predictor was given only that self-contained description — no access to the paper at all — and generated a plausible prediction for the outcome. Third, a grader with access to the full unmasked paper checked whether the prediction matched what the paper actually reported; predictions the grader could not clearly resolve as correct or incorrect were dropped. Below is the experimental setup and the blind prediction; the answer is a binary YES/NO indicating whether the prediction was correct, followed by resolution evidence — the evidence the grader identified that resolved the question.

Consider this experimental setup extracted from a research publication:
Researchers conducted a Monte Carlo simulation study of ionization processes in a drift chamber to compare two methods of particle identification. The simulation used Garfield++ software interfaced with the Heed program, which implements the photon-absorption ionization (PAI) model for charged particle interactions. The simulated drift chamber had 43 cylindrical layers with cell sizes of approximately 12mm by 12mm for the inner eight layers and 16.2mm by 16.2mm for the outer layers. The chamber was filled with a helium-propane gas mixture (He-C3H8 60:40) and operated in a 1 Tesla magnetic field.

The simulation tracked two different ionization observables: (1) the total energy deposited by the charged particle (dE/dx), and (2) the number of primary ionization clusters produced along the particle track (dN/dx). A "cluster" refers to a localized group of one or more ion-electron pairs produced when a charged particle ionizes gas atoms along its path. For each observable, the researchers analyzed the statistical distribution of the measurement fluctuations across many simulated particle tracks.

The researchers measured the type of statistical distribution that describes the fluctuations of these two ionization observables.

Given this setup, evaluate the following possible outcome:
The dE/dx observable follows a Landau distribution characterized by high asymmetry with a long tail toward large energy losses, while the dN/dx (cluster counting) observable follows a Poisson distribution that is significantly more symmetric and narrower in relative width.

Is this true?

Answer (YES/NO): NO